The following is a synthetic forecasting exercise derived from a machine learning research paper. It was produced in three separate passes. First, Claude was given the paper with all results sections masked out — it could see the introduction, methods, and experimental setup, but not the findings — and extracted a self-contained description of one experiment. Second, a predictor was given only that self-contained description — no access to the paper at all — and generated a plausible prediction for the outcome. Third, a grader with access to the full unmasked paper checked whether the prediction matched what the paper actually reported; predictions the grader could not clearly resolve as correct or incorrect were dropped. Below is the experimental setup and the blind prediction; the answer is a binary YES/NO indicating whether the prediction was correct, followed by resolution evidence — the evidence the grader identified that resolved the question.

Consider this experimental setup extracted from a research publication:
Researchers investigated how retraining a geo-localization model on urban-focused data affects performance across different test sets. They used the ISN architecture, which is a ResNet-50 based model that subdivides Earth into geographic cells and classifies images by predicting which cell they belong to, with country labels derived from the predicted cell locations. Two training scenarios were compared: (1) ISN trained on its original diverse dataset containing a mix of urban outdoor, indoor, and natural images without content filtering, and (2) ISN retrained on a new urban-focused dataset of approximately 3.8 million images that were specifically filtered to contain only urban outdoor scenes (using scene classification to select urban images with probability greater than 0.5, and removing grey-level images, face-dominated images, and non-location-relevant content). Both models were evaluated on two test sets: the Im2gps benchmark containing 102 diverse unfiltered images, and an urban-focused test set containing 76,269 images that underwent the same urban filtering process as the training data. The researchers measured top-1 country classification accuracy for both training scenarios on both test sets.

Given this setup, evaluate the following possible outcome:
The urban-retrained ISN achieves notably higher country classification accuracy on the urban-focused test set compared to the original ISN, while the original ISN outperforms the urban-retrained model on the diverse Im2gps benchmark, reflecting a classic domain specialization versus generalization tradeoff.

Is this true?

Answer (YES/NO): YES